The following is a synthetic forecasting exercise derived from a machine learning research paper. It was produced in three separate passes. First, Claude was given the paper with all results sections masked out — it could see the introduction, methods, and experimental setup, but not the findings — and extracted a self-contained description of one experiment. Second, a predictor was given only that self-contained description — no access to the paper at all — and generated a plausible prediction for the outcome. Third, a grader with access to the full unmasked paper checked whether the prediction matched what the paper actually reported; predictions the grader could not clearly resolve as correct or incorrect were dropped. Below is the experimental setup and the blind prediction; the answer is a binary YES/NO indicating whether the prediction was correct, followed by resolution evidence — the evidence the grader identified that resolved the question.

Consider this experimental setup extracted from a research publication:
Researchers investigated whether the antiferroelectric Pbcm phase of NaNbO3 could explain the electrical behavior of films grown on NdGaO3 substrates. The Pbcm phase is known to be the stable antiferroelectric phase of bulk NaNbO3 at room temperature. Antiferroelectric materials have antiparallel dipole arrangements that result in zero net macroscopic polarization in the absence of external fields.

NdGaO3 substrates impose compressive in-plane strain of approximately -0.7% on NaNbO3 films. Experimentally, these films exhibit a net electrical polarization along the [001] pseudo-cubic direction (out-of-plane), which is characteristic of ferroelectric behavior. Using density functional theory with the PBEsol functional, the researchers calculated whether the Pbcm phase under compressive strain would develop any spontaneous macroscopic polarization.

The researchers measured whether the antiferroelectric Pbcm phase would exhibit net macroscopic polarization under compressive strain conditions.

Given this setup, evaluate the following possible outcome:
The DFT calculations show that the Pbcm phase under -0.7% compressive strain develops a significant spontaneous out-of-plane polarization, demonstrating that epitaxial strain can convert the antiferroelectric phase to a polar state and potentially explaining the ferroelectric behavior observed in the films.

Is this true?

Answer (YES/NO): NO